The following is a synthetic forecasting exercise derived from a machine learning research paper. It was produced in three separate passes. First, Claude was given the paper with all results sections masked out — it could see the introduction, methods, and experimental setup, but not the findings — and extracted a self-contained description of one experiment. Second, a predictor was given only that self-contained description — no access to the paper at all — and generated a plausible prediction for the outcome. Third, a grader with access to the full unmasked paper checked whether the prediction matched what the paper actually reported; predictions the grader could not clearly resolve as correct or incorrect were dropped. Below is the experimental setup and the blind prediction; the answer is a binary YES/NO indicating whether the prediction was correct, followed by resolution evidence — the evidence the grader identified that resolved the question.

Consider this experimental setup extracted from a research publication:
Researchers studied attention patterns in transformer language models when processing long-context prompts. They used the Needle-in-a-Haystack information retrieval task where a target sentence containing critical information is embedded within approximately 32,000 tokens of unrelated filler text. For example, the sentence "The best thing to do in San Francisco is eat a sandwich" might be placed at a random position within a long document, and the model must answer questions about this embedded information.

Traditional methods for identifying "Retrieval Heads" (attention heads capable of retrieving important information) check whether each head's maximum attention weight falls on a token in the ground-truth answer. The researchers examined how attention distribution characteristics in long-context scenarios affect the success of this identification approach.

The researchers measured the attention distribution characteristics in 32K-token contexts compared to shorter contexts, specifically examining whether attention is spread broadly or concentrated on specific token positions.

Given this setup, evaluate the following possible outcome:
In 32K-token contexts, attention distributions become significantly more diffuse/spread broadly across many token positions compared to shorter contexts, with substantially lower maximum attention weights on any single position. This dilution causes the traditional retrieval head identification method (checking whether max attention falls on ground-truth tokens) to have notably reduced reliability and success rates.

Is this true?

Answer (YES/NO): NO